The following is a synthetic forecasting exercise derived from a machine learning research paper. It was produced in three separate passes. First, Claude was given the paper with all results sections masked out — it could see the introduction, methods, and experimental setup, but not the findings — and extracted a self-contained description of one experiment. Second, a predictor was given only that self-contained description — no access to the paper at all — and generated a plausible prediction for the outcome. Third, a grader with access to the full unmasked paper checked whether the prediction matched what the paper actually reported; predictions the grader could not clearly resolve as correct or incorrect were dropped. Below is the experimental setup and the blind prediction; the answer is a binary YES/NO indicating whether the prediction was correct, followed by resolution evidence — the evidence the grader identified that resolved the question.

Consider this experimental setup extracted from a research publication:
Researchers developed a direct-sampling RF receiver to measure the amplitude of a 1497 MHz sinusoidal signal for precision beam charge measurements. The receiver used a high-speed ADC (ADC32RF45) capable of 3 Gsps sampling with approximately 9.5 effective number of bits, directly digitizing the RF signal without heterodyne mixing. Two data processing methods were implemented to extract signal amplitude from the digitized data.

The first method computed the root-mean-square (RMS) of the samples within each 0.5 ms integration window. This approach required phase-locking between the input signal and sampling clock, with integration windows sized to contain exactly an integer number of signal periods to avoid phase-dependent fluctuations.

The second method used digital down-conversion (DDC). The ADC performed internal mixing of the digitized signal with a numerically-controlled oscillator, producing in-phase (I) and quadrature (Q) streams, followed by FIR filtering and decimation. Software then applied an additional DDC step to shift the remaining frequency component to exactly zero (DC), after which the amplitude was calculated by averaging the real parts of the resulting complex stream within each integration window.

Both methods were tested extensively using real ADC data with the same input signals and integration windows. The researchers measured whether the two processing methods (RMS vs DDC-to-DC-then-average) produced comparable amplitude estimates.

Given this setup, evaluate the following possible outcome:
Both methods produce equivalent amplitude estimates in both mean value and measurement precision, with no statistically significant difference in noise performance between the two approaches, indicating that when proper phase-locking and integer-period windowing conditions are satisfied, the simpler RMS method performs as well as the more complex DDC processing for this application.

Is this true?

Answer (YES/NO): YES